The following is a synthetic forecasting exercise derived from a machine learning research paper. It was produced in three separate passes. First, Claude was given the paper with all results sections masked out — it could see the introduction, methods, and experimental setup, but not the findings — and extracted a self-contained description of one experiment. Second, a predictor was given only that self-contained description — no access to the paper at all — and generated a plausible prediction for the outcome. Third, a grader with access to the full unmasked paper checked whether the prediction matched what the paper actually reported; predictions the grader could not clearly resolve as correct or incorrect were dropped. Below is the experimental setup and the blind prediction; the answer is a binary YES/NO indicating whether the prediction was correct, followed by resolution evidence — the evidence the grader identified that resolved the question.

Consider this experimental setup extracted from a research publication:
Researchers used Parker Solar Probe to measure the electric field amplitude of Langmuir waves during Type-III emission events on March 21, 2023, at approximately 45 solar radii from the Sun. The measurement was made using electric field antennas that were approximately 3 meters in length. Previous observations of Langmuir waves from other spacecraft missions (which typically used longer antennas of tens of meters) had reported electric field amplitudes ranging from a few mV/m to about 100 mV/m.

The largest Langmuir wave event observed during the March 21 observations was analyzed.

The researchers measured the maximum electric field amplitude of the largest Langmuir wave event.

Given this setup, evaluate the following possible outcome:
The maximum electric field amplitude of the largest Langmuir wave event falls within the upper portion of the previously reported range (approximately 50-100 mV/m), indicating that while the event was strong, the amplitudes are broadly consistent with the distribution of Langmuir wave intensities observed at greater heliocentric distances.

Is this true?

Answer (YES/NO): NO